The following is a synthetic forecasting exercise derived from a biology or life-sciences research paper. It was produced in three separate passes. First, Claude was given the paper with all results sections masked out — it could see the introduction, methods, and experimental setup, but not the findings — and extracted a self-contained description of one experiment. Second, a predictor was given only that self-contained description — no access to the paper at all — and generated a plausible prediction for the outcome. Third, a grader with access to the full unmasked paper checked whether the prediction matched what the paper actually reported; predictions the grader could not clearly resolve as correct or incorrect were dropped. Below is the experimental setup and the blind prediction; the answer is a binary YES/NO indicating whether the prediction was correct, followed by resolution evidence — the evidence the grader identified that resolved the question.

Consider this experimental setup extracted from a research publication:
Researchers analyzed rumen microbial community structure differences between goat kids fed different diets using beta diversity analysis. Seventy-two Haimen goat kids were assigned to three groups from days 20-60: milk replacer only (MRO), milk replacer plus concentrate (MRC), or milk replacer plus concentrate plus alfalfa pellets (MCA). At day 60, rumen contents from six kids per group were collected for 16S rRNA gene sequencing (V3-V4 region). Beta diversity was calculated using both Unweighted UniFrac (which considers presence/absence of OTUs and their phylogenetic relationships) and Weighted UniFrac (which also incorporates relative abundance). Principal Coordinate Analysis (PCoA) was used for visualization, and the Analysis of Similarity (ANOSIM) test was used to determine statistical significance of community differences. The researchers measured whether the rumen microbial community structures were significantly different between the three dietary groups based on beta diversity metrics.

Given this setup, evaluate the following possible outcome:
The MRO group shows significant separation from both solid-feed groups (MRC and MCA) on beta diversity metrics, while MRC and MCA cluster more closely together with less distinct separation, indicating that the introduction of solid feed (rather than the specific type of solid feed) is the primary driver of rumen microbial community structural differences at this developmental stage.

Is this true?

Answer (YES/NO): YES